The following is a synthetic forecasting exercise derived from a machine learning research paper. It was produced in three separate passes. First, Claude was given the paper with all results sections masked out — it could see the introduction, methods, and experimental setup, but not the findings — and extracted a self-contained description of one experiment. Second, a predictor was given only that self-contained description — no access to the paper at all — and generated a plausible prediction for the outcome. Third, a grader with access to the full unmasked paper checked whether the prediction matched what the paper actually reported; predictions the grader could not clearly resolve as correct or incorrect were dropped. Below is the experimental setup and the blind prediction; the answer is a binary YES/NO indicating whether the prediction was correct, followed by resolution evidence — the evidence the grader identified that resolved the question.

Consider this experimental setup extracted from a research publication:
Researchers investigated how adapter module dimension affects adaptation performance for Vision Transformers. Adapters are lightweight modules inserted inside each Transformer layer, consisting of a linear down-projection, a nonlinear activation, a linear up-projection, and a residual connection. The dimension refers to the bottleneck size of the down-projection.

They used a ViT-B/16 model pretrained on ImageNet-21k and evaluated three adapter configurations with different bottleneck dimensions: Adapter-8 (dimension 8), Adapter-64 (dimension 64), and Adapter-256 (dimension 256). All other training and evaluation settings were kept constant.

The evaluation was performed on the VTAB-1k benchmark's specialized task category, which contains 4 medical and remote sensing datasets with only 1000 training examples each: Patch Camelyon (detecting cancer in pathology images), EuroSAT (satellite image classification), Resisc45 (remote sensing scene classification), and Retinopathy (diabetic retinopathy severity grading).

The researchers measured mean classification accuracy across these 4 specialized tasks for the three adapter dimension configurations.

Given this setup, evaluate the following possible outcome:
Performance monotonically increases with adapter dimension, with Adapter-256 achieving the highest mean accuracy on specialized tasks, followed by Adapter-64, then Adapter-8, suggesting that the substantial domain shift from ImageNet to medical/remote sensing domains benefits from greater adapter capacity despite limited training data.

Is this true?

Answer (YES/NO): NO